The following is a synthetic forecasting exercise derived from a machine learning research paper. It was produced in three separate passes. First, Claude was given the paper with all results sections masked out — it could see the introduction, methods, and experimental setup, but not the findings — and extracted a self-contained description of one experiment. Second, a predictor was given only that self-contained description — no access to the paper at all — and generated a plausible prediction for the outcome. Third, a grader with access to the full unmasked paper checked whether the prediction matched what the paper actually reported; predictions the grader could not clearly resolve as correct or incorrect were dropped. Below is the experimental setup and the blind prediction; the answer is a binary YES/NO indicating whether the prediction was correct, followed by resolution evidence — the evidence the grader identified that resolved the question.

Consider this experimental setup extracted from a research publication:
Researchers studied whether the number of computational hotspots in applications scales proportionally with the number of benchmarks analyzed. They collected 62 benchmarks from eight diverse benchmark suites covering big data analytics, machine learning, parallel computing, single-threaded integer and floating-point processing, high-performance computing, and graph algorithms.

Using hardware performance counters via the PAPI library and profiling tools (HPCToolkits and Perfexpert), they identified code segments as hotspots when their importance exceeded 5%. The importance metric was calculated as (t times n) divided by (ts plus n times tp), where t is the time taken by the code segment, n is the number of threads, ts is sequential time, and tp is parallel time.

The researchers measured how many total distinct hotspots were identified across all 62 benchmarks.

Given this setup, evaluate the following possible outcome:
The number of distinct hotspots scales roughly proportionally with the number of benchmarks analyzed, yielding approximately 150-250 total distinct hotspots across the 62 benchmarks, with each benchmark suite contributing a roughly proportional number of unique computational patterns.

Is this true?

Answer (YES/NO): NO